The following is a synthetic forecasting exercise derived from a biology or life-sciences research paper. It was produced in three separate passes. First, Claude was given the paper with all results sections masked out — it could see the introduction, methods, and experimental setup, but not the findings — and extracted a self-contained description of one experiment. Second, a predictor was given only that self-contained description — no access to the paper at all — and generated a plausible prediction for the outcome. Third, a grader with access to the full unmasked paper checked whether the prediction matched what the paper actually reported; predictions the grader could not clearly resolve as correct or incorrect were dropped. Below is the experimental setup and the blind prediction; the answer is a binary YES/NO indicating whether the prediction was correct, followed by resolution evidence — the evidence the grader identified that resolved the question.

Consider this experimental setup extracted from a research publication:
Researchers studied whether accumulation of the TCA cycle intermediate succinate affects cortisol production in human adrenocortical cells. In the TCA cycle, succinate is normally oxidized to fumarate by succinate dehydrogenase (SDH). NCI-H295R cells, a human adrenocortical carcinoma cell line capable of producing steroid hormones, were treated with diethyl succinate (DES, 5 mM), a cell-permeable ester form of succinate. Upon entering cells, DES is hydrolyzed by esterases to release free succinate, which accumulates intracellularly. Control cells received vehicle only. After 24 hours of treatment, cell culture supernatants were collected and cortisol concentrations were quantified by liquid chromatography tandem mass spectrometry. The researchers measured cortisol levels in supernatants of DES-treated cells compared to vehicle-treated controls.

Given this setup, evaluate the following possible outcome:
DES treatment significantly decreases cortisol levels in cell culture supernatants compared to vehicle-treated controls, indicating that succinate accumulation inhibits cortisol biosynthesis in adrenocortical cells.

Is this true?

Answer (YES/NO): YES